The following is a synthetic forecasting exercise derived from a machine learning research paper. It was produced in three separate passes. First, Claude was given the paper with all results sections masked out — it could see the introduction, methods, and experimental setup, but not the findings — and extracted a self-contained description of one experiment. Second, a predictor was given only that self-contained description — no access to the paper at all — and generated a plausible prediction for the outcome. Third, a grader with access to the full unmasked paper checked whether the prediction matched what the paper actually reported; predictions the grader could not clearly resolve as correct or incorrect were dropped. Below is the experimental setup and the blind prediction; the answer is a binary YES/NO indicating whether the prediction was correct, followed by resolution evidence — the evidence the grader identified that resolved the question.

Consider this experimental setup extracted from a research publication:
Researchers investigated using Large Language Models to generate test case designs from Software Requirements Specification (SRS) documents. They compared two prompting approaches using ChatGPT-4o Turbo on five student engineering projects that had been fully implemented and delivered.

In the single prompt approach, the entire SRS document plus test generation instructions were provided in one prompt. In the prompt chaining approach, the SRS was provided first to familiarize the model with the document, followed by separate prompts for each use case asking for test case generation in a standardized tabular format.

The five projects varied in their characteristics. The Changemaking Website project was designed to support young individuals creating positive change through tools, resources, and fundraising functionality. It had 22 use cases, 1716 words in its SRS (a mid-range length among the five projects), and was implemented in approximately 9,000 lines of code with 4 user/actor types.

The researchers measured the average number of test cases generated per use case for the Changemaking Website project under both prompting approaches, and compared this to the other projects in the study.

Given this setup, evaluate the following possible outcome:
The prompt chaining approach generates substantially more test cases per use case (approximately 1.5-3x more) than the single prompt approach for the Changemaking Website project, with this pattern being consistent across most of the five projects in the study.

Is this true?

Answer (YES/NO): YES